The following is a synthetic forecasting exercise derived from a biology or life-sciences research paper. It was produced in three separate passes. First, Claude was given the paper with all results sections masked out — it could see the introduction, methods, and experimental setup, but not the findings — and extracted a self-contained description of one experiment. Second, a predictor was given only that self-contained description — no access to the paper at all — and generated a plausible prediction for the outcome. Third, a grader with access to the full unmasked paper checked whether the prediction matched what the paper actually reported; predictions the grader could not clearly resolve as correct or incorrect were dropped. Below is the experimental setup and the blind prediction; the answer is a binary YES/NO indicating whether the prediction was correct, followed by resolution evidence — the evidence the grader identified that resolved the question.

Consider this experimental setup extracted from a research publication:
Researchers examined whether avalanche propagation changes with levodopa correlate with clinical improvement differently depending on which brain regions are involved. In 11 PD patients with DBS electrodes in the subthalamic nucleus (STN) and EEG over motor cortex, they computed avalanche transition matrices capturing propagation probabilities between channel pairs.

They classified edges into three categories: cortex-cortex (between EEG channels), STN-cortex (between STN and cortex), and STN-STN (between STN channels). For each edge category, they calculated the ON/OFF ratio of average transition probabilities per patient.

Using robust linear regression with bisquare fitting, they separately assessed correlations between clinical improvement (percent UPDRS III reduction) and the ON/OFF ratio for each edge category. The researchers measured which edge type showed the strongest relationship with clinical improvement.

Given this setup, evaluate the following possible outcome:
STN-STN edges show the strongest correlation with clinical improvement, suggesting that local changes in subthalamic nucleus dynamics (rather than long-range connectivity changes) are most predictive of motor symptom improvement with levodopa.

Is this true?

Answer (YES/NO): NO